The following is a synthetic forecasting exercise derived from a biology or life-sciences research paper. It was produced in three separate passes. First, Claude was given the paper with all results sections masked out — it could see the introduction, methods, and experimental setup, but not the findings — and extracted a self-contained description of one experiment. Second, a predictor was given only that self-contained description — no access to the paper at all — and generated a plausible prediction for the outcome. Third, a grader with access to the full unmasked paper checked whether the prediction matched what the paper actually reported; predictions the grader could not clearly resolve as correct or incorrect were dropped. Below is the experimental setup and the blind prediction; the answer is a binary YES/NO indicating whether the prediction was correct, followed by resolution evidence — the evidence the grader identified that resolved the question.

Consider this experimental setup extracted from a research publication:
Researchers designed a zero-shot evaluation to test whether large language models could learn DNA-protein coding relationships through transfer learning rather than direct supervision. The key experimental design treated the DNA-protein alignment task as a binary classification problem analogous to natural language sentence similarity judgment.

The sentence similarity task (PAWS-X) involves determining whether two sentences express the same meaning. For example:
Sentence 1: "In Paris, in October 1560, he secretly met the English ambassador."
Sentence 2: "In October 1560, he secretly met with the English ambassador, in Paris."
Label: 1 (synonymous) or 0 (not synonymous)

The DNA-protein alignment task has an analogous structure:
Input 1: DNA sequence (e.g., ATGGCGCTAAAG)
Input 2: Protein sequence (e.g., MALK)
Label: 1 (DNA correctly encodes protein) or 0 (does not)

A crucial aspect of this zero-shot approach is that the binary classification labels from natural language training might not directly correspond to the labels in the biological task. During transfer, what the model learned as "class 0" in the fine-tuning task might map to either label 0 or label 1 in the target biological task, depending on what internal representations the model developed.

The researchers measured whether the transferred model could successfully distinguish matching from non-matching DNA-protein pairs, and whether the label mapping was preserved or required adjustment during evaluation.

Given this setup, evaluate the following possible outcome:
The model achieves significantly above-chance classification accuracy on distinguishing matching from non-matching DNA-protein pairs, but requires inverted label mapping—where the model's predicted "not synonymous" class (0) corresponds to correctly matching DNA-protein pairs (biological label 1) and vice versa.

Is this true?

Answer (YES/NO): YES